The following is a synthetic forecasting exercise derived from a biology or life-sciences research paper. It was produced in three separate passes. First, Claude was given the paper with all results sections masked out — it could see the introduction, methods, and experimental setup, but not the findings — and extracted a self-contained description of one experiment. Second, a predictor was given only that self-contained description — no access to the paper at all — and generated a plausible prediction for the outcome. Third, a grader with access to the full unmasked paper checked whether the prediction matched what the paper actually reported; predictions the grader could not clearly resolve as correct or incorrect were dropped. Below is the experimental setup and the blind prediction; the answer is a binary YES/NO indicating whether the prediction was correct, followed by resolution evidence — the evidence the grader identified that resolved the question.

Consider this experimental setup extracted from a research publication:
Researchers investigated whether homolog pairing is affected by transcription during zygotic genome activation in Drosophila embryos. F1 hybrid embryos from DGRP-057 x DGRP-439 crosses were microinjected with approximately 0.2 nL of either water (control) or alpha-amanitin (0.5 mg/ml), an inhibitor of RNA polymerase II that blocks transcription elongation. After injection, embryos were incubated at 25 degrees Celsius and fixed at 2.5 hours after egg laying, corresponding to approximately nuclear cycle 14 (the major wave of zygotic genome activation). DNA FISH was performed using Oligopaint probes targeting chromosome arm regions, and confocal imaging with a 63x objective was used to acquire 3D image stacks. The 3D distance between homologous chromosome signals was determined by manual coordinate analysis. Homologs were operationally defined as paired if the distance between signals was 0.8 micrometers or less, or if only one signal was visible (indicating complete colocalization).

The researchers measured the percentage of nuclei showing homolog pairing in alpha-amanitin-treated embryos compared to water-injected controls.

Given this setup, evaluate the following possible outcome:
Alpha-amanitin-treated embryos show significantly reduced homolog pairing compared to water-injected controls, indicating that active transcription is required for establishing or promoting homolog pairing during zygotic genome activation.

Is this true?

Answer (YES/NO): NO